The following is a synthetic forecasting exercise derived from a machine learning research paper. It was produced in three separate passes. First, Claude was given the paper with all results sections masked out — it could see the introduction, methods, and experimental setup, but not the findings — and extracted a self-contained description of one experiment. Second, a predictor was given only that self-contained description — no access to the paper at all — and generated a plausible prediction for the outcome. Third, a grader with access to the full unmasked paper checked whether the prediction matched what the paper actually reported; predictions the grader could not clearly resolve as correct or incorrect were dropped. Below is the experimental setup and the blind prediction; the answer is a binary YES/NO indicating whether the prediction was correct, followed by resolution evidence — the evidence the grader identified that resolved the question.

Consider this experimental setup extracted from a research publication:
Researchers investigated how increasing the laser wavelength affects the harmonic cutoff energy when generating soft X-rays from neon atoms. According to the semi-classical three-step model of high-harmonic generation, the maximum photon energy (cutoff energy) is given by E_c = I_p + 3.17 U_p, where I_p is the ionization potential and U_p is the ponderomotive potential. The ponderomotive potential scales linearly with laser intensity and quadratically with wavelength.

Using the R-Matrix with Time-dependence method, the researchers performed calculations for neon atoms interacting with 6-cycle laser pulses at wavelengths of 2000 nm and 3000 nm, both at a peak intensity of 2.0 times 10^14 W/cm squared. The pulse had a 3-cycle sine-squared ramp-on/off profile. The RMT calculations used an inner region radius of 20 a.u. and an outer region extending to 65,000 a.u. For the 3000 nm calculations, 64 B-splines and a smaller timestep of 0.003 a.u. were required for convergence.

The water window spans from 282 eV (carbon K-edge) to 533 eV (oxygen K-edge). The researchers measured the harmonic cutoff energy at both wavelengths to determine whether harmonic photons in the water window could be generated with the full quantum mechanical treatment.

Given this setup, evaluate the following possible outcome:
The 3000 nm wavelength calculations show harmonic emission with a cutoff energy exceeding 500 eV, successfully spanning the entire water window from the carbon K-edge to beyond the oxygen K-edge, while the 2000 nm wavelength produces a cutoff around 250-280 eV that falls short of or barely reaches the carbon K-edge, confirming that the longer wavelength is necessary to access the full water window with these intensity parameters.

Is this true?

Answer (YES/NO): NO